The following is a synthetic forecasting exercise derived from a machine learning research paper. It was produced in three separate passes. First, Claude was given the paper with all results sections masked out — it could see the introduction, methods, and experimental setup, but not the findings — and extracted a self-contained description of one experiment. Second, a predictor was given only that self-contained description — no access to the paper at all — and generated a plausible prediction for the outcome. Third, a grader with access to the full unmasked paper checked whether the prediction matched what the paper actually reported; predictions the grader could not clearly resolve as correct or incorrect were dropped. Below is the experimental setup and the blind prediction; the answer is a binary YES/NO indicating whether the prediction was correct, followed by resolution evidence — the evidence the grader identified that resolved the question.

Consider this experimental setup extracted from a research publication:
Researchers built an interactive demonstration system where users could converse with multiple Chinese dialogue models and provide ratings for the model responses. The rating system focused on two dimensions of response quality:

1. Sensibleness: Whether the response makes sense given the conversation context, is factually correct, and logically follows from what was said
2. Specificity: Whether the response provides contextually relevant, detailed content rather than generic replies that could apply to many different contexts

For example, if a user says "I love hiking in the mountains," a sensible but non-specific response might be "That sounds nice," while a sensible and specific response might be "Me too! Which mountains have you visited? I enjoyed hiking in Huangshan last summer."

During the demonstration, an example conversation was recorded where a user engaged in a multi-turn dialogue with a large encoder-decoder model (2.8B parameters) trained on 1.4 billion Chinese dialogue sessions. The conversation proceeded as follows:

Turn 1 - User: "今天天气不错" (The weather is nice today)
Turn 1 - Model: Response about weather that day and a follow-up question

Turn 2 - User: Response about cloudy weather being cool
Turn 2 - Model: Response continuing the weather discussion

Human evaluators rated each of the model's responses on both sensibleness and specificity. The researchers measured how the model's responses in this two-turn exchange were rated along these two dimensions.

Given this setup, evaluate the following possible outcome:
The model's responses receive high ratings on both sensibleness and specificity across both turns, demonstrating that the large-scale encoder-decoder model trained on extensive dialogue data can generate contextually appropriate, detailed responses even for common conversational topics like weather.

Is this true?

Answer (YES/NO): NO